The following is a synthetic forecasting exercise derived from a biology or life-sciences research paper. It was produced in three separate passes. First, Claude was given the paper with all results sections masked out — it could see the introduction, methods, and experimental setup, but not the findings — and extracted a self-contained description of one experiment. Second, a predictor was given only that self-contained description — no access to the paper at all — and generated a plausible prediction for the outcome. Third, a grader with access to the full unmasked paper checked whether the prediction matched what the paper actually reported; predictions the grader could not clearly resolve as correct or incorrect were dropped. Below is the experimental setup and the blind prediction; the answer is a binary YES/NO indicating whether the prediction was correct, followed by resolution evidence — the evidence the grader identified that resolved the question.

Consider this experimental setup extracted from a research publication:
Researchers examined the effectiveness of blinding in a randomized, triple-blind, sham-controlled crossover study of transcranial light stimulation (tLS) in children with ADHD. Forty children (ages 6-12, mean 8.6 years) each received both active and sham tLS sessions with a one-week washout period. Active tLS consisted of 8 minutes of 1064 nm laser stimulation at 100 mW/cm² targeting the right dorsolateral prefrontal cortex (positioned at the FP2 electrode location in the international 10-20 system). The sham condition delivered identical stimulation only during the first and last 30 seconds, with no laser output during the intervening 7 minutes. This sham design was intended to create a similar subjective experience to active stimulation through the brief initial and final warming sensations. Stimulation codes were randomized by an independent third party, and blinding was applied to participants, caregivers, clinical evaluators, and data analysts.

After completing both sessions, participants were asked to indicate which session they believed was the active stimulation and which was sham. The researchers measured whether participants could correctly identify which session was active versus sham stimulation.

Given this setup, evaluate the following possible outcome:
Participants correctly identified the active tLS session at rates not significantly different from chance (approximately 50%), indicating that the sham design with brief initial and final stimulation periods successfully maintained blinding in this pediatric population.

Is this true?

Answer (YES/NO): YES